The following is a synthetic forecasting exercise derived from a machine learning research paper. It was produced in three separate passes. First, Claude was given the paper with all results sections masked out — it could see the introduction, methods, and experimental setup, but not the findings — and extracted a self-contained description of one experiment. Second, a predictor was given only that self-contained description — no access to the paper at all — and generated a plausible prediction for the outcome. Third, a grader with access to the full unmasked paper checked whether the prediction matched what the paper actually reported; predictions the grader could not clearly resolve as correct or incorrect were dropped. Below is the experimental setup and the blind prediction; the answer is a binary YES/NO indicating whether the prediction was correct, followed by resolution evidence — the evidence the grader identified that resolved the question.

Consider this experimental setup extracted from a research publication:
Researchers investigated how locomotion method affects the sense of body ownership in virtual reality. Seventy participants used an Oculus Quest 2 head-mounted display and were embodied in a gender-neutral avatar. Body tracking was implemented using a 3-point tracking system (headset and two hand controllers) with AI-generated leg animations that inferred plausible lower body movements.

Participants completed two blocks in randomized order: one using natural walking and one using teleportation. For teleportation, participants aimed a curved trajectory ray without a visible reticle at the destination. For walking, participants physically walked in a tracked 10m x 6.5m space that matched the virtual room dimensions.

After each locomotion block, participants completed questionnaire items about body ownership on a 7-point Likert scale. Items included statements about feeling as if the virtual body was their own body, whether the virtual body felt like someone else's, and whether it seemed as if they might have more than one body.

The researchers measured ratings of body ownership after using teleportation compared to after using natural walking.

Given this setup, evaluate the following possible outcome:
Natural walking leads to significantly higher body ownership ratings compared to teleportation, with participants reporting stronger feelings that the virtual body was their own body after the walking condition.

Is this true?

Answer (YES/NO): YES